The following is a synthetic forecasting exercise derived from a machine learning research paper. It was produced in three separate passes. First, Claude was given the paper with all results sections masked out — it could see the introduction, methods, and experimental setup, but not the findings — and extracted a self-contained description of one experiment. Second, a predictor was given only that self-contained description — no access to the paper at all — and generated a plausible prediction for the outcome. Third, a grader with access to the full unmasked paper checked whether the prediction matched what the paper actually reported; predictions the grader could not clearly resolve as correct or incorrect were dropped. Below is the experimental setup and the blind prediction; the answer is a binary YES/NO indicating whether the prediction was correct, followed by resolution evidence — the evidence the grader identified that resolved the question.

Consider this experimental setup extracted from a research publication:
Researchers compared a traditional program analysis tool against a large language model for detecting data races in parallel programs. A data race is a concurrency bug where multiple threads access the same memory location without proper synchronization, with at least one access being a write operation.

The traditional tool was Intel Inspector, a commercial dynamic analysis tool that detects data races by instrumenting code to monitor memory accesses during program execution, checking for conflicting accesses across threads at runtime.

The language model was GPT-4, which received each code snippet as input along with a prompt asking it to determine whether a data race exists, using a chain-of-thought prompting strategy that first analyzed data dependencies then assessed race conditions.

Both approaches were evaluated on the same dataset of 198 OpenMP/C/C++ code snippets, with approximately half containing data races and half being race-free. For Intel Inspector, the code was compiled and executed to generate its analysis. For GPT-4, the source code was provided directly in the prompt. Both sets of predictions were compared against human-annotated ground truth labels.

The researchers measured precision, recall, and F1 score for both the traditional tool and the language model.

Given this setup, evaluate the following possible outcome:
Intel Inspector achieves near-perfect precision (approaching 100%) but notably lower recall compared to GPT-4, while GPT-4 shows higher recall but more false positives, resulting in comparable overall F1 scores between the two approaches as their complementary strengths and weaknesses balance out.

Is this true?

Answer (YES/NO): NO